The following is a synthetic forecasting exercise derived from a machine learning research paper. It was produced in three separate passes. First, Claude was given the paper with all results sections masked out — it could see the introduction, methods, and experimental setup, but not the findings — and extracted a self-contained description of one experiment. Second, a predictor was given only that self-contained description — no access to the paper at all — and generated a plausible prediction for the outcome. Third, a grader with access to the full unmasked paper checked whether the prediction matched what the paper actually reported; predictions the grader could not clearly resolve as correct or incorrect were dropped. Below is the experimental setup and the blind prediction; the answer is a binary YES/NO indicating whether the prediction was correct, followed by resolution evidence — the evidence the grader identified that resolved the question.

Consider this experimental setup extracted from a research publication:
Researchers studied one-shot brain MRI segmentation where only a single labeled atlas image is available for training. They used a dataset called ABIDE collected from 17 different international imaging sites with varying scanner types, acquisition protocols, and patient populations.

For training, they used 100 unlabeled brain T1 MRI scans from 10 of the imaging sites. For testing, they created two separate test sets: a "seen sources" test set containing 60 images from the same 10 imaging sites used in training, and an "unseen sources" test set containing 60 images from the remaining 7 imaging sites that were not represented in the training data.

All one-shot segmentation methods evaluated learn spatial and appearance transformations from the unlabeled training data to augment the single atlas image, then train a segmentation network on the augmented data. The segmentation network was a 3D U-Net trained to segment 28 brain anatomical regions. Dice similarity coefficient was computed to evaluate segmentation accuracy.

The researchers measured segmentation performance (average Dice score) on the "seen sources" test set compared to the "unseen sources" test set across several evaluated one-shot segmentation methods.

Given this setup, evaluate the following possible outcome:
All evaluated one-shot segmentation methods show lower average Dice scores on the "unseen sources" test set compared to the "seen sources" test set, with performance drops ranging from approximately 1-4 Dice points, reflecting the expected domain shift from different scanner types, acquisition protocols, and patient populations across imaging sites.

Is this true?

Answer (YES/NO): NO